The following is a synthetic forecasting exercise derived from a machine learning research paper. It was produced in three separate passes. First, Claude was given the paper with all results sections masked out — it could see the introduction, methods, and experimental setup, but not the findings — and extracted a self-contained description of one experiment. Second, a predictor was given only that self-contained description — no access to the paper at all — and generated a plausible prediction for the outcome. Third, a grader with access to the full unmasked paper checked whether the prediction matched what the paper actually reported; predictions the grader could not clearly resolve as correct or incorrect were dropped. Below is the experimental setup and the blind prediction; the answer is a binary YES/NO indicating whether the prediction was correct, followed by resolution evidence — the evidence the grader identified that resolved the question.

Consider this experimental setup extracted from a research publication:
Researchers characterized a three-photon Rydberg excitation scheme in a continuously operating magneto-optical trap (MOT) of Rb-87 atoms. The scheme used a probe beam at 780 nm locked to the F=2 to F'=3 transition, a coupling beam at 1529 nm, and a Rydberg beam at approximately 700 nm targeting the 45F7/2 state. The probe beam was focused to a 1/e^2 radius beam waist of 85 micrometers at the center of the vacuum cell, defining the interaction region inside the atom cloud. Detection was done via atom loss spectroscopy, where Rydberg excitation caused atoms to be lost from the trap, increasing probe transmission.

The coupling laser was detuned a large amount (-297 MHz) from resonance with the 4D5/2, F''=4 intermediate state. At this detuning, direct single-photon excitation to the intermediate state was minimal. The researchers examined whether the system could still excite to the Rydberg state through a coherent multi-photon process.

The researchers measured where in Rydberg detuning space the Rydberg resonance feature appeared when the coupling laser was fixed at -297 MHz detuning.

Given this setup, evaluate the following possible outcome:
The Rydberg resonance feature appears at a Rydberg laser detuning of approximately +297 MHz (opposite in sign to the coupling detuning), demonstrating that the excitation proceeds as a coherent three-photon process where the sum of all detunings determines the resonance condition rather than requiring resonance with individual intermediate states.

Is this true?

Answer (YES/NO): YES